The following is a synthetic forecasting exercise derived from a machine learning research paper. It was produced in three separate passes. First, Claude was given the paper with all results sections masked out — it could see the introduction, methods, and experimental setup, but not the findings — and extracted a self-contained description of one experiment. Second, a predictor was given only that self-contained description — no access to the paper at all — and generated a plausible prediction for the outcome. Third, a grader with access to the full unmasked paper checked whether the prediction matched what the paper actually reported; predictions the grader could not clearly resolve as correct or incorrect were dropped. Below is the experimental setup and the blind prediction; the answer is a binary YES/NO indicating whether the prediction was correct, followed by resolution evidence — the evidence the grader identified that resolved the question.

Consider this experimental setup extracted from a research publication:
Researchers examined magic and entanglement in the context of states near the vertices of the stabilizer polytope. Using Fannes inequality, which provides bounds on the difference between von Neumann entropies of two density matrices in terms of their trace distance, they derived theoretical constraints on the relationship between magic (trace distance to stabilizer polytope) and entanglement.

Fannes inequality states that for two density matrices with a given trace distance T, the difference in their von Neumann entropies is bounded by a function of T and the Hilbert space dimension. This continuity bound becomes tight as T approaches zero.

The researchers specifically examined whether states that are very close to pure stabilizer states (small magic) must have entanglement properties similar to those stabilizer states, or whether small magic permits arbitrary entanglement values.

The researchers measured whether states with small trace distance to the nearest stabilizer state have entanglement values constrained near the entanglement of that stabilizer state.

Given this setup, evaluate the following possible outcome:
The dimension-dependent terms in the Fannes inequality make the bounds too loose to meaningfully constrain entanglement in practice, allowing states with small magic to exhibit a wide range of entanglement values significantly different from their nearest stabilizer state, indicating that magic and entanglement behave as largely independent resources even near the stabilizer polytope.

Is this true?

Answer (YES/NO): NO